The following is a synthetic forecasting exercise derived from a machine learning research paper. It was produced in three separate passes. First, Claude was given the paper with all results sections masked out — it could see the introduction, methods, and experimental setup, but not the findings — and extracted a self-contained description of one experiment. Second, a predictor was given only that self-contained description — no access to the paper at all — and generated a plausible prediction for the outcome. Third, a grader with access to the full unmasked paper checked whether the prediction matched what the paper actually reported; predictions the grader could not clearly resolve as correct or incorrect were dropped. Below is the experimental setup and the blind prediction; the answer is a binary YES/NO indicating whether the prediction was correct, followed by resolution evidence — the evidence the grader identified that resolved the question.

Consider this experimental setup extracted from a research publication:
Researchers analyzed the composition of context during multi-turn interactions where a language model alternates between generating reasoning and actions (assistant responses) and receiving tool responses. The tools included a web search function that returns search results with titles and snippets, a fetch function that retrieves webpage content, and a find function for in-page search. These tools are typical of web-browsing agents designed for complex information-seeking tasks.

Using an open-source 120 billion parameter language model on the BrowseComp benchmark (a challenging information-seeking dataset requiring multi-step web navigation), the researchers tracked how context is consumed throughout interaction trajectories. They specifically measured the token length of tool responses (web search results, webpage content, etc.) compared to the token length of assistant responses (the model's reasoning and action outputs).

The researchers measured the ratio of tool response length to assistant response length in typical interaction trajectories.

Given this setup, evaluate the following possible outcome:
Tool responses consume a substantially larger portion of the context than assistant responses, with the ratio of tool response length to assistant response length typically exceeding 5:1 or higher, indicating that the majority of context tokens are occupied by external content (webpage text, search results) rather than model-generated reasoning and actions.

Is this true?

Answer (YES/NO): YES